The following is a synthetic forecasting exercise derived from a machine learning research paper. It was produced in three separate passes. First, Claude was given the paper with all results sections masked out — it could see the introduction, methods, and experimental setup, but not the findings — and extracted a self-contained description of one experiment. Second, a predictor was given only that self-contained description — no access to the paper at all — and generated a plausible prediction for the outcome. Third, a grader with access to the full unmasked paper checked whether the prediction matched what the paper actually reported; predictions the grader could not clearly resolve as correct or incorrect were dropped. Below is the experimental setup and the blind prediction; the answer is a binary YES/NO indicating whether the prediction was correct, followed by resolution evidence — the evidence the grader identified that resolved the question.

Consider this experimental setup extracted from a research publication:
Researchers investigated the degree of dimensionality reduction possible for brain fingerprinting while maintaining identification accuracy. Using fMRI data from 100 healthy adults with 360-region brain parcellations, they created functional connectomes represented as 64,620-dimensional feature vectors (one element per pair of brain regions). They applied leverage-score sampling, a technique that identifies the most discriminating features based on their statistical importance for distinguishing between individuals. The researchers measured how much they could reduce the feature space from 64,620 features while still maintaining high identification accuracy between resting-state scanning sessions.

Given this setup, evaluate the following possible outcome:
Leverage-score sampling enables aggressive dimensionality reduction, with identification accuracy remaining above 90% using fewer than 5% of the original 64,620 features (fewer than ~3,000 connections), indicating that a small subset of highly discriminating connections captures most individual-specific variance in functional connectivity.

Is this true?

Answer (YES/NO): YES